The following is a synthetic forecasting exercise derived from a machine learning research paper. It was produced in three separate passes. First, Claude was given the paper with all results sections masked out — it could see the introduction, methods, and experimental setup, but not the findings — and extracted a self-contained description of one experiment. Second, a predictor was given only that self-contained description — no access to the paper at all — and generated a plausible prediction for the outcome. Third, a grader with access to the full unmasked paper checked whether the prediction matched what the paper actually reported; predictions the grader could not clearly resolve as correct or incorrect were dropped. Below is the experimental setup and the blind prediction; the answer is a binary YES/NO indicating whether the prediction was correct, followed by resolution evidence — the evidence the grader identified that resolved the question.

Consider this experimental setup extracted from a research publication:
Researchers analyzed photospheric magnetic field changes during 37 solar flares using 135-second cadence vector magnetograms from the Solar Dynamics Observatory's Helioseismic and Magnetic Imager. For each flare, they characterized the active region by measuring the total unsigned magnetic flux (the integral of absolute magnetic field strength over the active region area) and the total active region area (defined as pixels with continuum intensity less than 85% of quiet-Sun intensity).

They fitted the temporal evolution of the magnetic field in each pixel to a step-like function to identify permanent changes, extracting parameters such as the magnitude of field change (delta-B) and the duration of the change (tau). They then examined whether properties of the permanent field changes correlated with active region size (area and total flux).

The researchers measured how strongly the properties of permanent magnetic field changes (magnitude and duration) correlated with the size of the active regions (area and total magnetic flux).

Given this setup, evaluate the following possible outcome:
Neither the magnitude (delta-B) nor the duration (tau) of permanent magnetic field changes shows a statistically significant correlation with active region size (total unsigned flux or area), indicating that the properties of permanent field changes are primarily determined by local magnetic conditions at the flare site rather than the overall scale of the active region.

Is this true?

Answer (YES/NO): YES